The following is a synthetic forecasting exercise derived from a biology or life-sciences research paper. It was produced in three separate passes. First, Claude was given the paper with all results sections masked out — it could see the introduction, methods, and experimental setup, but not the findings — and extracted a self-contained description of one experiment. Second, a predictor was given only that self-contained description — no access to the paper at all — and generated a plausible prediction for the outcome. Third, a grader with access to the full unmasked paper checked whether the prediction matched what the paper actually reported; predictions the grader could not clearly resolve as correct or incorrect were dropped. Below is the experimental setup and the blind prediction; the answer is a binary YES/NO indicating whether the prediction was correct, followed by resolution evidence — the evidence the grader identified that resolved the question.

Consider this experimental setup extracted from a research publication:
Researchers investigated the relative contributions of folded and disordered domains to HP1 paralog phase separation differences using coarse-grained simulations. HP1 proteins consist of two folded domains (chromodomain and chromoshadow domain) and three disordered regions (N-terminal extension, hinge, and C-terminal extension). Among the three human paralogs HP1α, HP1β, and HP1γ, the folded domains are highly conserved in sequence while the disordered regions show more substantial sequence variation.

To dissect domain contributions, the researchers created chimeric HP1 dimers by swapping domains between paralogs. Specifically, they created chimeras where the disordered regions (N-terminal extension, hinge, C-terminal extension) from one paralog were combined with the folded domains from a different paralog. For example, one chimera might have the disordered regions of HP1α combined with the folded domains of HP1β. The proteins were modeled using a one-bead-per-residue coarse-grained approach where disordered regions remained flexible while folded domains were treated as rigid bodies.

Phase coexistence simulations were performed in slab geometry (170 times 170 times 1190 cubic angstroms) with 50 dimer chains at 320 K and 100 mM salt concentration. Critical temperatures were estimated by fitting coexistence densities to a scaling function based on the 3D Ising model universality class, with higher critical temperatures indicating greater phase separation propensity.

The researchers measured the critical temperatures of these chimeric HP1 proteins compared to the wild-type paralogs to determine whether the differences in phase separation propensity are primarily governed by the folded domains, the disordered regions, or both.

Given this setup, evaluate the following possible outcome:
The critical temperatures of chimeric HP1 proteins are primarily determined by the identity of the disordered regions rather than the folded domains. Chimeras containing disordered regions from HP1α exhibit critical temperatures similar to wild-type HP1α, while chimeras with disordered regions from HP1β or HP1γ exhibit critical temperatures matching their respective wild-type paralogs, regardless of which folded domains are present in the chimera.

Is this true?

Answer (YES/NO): NO